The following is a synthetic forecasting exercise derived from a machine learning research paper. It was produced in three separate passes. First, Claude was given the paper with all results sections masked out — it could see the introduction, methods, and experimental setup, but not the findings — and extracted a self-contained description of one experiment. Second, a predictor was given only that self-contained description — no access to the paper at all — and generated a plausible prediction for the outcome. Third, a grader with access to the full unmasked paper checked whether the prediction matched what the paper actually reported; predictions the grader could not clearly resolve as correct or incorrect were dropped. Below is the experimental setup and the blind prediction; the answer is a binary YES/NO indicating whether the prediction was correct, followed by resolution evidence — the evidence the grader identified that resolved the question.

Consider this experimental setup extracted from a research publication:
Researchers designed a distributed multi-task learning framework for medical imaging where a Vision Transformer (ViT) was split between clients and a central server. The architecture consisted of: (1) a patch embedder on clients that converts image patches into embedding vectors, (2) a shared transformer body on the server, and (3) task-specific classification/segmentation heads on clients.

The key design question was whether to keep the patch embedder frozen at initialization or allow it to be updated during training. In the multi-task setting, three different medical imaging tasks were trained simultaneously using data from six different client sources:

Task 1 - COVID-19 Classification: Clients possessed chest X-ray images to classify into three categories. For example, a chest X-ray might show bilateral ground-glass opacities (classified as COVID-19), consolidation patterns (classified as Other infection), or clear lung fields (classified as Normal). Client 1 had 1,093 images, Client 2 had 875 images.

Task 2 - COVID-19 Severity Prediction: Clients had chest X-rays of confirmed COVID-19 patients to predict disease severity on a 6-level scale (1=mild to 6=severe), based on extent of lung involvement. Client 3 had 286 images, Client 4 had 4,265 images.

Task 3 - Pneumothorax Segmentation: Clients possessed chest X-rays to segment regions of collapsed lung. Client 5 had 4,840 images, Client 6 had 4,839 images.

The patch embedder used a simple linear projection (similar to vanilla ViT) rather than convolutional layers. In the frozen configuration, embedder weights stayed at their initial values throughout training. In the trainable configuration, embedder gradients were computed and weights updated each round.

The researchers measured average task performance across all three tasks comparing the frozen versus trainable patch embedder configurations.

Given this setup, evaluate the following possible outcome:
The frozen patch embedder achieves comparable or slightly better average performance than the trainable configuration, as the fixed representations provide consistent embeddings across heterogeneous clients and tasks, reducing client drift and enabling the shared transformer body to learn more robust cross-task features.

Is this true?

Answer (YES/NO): YES